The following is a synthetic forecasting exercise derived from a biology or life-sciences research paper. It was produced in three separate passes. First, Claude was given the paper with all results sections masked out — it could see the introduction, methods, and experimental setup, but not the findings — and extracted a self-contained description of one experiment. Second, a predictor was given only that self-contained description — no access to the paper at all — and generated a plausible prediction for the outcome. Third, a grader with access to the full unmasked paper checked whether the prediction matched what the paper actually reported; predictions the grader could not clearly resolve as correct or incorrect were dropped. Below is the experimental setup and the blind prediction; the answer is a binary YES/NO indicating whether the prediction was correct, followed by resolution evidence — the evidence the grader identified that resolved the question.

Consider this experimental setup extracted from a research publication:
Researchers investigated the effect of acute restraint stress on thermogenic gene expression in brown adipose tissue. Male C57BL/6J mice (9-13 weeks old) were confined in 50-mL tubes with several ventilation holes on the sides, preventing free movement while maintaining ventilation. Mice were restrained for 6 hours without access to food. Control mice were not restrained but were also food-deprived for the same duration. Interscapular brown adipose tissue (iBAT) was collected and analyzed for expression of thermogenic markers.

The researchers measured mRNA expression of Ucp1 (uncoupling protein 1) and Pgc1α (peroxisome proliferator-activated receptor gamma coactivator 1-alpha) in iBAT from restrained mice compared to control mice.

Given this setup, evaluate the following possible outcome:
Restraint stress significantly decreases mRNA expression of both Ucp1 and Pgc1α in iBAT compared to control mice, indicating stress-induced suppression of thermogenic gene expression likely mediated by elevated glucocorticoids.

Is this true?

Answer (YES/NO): NO